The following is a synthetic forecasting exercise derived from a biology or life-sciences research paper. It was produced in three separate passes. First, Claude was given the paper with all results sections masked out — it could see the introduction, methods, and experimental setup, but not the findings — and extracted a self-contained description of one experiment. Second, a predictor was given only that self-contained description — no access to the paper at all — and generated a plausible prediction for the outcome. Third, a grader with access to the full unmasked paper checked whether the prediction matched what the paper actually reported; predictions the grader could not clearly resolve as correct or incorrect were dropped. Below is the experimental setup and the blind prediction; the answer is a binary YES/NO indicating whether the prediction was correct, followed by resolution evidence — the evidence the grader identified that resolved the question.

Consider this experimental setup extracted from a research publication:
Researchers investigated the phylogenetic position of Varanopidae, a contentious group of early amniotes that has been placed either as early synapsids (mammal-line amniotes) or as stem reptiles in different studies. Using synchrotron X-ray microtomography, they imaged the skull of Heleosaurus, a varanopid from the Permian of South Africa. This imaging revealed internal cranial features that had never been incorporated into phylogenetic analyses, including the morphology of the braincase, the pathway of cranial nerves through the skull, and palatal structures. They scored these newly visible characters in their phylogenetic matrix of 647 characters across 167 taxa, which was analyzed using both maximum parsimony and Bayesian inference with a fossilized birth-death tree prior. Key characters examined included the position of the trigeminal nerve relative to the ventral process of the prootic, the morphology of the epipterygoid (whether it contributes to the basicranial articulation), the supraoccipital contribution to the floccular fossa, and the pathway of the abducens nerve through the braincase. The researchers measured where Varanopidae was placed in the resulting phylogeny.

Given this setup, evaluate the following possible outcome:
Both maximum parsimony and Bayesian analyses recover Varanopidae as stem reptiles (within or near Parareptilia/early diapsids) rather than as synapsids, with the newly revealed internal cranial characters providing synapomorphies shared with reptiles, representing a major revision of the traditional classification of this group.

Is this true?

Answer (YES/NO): NO